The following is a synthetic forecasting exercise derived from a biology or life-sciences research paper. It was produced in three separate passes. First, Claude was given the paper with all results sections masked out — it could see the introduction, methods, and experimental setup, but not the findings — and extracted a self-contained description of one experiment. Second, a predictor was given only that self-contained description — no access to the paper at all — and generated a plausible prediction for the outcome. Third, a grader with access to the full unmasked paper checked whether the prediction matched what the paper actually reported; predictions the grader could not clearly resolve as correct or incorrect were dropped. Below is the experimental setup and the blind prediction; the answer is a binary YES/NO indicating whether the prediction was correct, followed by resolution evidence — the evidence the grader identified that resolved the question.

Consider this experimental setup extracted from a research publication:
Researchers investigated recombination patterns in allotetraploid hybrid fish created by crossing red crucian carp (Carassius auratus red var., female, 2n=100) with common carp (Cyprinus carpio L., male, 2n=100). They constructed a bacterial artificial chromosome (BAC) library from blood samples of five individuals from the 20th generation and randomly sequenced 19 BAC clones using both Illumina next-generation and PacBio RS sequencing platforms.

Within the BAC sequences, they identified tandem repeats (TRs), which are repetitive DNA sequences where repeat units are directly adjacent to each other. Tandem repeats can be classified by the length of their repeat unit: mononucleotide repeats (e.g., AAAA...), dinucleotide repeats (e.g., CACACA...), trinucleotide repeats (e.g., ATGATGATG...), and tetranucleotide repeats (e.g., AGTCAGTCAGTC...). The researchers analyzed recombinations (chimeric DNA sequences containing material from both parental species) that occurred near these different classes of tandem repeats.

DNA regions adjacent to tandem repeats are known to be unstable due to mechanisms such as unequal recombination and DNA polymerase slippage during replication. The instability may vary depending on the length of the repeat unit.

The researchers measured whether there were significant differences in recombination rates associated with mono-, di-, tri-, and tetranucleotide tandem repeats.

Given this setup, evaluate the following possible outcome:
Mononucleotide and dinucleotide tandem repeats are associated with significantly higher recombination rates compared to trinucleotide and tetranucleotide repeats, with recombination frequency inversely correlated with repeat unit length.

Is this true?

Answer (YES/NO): NO